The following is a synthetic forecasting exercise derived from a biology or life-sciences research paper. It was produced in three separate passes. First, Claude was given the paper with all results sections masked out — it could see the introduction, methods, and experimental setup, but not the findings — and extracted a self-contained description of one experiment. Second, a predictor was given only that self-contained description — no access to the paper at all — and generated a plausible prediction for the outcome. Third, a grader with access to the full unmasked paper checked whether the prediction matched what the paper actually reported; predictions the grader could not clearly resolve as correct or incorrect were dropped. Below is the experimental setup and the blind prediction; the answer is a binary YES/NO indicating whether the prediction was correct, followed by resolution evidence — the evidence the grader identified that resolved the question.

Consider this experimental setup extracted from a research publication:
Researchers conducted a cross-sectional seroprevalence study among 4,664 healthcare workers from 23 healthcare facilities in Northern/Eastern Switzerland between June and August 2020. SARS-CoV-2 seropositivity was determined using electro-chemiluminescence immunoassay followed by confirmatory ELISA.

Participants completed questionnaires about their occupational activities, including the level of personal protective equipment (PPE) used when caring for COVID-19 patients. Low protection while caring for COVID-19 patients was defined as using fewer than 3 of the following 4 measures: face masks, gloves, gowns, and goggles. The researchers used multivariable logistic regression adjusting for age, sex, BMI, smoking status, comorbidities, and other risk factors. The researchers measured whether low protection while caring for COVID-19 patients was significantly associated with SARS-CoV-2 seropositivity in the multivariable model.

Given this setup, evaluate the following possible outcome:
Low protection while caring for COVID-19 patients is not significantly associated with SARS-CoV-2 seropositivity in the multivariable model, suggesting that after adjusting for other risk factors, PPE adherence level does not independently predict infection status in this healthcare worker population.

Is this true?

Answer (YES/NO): YES